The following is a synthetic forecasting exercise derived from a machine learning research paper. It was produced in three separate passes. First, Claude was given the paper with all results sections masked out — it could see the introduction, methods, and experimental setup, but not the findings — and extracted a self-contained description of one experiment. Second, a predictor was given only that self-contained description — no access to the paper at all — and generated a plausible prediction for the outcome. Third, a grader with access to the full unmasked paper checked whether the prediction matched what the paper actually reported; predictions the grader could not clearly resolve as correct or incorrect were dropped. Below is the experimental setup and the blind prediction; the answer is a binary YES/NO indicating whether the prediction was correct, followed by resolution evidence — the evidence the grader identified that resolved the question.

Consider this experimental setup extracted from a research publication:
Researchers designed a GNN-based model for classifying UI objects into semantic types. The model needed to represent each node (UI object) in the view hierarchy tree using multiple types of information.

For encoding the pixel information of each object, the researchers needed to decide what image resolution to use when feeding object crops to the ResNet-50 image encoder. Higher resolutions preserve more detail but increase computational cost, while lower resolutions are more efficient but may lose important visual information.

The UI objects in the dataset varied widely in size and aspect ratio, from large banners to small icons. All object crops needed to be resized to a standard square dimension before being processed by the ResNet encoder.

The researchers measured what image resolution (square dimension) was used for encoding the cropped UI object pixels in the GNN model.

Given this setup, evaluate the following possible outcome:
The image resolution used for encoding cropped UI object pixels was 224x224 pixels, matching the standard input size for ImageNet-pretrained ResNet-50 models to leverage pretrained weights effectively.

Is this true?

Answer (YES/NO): NO